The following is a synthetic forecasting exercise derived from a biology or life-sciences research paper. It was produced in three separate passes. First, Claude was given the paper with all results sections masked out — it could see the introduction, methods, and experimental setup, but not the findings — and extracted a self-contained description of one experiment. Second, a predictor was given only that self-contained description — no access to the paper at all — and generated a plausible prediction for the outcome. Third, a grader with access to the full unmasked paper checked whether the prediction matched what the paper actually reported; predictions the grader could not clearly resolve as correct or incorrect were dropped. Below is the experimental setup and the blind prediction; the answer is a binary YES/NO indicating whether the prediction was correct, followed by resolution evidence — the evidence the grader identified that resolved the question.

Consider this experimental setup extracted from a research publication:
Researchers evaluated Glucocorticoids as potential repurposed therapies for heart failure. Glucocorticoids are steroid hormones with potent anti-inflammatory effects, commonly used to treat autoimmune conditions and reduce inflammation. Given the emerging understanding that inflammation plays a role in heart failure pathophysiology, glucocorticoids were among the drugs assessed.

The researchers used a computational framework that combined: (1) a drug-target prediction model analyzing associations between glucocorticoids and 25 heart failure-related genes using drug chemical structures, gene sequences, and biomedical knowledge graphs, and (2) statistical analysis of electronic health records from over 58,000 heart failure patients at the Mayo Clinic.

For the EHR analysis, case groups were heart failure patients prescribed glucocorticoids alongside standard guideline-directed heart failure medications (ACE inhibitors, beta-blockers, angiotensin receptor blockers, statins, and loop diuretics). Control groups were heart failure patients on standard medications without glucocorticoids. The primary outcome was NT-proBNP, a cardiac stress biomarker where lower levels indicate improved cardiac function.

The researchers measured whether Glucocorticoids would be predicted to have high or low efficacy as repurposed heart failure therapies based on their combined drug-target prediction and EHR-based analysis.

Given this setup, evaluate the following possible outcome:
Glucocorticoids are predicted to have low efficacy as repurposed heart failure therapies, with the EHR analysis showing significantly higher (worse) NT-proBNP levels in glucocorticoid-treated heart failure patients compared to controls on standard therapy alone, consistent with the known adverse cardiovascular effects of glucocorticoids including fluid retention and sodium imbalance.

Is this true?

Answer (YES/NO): NO